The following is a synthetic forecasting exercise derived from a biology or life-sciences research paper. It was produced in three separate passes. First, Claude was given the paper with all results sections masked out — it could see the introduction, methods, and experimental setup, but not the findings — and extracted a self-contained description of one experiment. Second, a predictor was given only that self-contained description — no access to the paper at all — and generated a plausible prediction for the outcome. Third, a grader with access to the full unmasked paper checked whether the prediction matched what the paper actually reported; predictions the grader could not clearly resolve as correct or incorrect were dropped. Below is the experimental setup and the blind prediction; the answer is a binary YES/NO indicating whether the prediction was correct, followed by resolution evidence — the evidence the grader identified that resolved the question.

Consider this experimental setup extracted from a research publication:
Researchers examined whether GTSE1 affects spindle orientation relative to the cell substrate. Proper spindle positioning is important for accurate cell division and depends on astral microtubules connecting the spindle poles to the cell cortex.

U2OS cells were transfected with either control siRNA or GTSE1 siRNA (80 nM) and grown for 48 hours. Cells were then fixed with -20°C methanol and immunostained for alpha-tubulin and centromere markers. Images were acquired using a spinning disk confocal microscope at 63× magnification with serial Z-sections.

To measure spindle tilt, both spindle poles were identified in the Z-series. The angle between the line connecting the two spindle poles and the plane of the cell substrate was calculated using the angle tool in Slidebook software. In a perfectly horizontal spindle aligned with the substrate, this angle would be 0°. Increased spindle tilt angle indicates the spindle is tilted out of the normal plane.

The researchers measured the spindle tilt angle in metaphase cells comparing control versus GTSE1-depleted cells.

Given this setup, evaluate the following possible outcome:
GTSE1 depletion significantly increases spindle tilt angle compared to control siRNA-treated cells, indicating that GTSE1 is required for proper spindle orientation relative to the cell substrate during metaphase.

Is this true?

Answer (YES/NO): YES